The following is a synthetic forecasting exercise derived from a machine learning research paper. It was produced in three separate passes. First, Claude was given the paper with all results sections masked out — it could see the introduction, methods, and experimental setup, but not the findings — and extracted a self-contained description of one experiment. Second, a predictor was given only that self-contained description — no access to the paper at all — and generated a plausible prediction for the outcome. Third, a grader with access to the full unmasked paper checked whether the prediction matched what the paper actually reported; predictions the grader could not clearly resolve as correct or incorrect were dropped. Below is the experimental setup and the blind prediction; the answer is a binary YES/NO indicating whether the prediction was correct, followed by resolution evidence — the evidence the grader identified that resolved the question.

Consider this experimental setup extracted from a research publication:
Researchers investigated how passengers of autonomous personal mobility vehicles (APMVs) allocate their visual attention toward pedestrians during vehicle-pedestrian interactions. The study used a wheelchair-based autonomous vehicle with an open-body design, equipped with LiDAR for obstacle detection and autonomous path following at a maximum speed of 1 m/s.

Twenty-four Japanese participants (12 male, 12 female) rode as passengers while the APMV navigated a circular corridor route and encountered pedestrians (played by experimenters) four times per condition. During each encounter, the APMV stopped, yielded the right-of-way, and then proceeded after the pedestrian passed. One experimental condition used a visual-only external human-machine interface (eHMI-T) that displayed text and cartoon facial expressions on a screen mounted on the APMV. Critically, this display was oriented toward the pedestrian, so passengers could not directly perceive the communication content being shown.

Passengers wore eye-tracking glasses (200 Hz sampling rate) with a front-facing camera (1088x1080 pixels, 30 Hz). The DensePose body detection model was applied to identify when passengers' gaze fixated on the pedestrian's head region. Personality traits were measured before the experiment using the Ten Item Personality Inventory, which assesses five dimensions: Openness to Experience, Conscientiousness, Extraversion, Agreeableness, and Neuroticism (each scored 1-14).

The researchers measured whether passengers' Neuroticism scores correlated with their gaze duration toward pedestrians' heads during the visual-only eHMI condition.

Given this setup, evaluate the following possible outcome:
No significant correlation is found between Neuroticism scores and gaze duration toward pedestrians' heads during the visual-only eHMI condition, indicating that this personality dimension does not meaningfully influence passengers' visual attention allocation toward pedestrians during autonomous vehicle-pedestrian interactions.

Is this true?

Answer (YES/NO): NO